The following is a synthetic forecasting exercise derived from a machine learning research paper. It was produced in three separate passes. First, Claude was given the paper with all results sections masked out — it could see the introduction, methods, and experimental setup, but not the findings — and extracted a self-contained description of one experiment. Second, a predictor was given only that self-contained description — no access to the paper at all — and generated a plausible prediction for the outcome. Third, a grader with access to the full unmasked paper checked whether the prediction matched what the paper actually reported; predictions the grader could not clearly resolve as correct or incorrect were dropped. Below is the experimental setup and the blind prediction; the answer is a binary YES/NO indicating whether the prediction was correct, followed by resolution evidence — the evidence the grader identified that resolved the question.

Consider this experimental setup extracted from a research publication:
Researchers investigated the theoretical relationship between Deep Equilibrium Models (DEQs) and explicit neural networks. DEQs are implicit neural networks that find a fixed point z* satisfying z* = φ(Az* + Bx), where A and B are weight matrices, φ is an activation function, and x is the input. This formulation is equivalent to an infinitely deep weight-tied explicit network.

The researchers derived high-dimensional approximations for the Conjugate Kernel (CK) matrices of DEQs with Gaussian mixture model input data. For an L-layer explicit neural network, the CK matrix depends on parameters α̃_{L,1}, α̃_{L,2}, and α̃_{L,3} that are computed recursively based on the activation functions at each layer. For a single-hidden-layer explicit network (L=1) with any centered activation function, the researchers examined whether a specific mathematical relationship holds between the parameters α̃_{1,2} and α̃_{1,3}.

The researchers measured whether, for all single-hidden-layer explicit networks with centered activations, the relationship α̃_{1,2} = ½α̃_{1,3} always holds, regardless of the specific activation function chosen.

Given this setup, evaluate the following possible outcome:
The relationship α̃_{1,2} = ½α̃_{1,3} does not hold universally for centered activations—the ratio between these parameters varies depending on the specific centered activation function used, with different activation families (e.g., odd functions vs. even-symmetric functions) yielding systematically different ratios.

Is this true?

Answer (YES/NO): NO